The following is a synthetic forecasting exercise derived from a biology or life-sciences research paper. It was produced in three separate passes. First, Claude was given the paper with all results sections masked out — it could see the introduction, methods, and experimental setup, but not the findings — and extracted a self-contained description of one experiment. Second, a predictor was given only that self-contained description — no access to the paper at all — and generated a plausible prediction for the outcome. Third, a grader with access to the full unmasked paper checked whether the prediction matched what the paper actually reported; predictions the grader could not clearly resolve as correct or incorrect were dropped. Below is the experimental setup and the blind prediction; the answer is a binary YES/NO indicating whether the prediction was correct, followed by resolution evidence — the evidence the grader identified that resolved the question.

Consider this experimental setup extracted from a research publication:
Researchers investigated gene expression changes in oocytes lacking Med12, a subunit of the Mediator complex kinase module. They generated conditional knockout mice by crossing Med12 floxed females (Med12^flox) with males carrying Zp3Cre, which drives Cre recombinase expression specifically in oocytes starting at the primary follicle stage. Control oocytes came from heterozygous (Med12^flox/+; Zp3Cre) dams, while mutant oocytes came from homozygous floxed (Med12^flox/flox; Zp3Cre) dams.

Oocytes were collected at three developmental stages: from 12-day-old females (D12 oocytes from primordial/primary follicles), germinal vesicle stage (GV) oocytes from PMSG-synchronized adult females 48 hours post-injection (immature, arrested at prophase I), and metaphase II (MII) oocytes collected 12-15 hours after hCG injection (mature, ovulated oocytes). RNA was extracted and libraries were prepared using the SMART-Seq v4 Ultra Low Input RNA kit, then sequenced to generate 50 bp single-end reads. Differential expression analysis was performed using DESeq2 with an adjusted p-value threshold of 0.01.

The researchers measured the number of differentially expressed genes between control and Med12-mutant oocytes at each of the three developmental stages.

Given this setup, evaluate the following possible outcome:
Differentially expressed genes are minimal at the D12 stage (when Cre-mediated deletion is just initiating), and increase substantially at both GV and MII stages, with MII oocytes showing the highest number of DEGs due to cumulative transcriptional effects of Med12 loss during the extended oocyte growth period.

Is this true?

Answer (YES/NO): NO